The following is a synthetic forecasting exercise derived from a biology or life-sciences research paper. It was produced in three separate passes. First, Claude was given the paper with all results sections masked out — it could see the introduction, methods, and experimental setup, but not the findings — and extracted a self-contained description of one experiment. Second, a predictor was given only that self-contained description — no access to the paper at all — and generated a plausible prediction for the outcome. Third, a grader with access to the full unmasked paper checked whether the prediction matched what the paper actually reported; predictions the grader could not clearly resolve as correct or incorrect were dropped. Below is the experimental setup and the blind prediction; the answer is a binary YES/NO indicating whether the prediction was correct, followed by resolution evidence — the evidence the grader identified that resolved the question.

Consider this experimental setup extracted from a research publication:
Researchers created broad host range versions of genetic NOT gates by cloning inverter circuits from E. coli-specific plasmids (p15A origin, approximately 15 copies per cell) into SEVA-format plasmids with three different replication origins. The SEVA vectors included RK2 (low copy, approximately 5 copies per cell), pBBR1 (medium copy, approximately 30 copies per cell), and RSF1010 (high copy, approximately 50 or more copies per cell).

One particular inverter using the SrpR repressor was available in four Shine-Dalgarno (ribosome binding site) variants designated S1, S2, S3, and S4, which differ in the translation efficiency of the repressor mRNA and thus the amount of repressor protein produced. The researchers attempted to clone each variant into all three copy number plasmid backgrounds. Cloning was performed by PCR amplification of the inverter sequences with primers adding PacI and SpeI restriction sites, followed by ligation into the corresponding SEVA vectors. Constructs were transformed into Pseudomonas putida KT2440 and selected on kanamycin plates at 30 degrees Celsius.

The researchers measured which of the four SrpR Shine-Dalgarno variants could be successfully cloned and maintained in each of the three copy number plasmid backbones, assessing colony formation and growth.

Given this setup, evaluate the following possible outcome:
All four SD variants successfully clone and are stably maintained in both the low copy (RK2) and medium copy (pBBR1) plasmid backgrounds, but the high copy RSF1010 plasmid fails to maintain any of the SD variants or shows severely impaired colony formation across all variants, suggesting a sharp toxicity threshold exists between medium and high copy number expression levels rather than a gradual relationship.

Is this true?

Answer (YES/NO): NO